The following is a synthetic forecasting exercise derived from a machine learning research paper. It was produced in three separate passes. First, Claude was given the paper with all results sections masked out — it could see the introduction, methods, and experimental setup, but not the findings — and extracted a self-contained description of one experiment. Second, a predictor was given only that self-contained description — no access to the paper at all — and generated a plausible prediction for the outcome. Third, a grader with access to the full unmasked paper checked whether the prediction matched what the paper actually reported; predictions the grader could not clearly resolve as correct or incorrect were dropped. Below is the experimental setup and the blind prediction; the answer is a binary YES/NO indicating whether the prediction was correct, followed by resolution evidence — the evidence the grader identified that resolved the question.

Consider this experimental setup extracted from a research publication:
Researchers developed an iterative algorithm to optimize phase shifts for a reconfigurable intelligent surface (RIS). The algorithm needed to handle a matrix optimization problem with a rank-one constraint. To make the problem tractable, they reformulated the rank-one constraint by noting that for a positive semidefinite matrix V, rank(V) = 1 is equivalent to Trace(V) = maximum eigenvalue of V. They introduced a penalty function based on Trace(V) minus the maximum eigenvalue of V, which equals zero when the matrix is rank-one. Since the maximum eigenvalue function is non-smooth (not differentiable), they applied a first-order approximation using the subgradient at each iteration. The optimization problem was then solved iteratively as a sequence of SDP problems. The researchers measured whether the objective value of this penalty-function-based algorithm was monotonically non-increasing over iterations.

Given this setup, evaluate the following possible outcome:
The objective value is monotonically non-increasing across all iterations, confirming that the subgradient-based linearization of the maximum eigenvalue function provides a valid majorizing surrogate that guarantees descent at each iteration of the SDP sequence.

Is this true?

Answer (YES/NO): YES